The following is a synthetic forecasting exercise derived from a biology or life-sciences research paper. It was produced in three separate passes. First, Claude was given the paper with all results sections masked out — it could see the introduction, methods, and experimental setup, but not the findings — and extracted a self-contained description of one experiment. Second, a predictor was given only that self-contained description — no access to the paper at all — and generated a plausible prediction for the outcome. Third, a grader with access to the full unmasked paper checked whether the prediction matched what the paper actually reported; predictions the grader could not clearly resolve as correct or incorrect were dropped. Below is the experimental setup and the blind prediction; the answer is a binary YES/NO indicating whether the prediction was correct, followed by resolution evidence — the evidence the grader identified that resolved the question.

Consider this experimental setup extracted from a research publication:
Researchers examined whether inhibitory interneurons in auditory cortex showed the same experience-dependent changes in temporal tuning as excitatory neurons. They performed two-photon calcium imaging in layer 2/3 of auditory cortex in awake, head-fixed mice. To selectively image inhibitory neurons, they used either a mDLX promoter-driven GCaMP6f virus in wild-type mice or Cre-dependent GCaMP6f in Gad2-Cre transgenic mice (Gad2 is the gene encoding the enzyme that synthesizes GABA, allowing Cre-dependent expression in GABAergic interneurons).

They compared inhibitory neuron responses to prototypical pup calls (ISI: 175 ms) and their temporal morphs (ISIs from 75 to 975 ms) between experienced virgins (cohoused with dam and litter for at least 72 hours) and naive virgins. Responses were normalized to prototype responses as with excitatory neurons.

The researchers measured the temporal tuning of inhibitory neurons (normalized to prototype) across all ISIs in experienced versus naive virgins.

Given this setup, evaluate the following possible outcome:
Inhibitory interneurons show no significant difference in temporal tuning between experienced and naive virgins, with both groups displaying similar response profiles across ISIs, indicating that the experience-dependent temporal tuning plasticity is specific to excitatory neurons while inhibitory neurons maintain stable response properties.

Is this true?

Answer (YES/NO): NO